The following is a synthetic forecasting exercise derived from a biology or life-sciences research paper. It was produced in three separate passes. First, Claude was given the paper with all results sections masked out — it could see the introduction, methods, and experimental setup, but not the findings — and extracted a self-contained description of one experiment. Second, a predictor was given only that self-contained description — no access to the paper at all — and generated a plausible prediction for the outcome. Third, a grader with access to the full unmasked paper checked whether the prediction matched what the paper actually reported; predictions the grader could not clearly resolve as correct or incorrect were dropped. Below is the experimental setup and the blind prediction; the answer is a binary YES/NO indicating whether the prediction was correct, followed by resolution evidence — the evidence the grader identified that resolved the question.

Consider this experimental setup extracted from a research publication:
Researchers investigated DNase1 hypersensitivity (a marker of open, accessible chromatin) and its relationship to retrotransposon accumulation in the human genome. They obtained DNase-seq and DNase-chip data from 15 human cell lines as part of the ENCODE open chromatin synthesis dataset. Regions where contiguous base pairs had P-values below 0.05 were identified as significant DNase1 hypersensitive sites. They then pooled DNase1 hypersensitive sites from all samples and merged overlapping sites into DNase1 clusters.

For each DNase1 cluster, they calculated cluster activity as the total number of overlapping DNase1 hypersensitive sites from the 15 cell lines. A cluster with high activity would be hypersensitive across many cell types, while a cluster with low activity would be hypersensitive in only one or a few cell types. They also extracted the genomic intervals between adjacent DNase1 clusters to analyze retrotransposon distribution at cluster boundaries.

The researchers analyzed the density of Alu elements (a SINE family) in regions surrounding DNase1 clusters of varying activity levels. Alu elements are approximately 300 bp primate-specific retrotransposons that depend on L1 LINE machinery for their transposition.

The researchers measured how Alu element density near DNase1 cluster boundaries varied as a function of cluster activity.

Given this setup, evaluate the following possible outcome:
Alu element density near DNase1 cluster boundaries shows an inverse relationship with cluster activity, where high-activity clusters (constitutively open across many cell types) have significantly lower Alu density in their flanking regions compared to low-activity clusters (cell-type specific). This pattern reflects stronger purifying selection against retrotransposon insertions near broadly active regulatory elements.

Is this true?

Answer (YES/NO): NO